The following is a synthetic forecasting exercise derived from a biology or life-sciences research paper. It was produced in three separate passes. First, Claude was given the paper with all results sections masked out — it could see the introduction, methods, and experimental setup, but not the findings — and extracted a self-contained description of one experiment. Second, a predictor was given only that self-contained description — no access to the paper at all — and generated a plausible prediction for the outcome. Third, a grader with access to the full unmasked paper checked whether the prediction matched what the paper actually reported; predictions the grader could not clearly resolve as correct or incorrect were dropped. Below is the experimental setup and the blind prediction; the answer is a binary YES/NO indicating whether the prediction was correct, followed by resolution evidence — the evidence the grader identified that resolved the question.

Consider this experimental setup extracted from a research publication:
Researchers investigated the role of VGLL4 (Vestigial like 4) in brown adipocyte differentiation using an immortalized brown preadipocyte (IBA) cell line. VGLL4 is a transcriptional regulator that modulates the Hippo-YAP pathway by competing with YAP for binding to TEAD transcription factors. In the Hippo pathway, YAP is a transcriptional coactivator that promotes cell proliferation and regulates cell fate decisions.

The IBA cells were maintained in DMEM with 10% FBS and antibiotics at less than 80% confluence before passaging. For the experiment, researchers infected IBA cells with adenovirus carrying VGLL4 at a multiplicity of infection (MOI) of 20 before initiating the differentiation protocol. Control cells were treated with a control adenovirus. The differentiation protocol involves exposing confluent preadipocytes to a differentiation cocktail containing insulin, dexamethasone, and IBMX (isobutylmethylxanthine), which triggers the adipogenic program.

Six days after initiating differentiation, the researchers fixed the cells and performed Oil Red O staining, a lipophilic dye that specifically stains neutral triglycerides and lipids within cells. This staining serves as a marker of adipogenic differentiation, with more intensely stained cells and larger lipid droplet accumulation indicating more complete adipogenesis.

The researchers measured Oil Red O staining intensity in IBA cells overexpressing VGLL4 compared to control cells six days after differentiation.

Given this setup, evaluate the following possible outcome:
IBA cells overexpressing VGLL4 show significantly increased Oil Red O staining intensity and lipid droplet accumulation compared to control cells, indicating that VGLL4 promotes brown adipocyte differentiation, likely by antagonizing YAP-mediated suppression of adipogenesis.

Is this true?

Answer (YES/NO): YES